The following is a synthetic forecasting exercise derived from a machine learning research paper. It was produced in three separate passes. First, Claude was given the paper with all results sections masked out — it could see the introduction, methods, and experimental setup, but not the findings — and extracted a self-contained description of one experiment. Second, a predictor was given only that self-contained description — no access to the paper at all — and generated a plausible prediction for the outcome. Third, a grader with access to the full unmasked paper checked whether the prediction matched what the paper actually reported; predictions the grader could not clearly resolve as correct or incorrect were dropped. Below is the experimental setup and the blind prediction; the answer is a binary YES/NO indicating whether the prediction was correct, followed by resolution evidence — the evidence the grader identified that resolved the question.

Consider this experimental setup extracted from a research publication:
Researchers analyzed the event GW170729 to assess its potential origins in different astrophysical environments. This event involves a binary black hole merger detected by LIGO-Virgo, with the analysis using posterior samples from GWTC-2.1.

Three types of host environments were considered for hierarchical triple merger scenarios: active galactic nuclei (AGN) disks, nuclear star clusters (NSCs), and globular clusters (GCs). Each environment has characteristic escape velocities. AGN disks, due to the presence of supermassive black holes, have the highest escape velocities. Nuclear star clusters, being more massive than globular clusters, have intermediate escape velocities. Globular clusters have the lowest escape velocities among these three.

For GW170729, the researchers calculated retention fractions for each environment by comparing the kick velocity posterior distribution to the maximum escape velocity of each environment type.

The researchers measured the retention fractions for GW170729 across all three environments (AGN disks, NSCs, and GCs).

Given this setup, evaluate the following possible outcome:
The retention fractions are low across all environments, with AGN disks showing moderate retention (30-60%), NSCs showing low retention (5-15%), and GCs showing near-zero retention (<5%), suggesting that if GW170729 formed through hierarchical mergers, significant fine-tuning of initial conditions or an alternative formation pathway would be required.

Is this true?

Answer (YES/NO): NO